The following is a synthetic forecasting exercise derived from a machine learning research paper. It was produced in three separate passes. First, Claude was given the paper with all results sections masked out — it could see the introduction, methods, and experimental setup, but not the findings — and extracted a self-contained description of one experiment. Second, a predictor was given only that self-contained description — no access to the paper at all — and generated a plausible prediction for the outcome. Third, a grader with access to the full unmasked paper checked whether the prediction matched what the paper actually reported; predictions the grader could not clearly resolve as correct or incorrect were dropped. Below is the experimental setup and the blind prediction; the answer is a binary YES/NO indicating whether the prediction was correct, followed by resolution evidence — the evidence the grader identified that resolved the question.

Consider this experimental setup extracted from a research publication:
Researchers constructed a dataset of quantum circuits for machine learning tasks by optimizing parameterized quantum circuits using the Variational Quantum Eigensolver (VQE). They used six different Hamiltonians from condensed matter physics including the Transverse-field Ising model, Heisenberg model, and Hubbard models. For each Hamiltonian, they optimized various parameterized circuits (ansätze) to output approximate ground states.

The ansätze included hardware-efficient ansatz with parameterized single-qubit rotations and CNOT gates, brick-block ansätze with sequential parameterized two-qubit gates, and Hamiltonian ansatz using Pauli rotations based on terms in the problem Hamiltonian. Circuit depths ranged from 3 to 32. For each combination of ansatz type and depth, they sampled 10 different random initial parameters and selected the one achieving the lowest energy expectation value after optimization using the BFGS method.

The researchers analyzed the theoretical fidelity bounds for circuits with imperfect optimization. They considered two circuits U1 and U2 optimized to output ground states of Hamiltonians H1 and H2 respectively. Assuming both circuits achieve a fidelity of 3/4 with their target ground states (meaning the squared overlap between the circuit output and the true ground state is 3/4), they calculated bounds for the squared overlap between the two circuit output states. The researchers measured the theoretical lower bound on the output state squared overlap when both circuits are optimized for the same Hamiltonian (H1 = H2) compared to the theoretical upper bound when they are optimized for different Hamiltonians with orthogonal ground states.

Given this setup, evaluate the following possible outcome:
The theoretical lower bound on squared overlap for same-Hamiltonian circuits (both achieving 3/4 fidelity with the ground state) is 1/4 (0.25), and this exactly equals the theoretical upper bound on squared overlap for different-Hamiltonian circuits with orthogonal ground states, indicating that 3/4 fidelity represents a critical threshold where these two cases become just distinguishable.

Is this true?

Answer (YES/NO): NO